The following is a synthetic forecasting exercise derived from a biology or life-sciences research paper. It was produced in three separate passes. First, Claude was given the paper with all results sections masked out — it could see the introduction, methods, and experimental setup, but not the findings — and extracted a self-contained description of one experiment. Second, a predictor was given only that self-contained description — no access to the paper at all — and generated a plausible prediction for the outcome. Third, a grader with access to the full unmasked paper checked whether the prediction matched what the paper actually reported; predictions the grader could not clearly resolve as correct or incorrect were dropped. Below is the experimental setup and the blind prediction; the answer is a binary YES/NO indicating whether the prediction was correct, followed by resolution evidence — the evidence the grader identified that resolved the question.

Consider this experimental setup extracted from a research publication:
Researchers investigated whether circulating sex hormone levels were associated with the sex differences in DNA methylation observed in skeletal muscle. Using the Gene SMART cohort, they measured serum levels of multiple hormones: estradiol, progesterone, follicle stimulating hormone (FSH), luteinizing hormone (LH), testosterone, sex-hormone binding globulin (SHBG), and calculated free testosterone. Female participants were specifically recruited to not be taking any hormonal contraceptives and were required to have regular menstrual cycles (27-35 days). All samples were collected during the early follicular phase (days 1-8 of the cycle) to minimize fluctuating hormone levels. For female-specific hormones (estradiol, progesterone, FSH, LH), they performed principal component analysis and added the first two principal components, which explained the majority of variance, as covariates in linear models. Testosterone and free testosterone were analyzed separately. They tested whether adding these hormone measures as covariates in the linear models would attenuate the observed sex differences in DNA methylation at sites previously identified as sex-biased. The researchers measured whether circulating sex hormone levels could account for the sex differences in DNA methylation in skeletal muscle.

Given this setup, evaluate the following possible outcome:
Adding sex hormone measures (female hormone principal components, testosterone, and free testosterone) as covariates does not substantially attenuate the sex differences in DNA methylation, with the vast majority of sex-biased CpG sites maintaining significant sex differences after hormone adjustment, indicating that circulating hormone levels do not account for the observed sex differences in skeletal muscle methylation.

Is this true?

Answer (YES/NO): YES